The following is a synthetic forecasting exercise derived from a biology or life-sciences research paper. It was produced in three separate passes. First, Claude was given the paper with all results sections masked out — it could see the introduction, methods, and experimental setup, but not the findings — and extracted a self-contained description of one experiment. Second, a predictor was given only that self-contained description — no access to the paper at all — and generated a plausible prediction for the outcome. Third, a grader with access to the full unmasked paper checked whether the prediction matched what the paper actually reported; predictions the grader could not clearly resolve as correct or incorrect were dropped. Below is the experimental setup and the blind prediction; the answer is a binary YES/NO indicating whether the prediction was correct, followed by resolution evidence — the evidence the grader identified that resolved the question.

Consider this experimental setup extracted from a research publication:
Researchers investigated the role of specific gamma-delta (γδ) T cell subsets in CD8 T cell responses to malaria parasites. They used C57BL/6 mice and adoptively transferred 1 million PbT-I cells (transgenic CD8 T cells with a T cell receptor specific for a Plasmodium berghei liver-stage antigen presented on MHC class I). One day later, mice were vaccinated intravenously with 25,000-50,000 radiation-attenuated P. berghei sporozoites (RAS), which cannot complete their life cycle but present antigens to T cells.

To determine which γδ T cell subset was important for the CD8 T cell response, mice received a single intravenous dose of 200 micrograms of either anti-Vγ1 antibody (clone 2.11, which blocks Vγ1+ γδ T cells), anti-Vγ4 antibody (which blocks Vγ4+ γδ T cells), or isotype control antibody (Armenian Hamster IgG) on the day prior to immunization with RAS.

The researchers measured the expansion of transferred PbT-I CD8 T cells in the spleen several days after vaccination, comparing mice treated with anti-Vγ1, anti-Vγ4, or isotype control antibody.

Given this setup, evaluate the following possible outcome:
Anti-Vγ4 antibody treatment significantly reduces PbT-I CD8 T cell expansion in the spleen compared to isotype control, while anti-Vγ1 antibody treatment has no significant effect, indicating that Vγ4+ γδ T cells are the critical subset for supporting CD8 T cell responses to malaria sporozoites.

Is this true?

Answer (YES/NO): NO